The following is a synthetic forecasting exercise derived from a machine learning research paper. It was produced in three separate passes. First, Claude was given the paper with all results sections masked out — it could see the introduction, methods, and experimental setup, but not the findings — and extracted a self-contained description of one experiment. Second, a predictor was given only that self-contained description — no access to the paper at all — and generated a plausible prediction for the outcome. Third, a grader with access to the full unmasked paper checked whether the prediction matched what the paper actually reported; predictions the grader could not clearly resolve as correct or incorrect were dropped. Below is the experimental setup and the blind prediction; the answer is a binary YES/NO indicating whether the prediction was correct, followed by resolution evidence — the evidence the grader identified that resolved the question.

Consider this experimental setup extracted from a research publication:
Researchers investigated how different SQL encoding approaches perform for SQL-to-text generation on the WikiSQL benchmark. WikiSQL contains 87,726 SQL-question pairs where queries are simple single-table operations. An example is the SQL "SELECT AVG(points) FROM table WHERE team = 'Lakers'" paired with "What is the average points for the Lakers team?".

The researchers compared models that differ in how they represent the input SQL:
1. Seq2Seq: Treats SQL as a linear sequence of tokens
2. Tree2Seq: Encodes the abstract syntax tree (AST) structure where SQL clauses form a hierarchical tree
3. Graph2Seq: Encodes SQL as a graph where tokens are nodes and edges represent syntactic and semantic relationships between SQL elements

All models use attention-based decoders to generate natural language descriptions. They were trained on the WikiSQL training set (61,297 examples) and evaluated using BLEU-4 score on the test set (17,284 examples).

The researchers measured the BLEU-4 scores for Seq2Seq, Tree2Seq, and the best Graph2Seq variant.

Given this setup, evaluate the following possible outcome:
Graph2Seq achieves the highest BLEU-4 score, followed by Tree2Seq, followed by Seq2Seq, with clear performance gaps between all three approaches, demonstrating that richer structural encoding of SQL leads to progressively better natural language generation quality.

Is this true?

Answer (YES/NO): YES